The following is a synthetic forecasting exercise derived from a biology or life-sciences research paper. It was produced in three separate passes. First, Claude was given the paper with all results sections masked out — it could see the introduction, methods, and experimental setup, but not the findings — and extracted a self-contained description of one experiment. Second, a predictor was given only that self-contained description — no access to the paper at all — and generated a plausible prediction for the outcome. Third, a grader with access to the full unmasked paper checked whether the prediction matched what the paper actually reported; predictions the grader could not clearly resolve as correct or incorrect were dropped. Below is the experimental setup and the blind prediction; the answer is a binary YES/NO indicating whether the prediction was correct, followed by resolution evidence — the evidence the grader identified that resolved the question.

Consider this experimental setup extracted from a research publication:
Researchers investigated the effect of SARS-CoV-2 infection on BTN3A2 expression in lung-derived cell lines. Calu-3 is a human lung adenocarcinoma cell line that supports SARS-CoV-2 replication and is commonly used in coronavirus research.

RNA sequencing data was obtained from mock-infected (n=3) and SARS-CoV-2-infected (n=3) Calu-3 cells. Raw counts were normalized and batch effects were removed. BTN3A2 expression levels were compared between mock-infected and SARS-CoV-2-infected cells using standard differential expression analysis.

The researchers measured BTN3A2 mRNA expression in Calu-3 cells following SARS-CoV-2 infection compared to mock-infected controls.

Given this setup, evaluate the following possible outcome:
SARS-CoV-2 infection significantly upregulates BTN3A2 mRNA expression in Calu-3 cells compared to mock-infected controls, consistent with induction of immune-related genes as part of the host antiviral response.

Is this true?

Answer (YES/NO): YES